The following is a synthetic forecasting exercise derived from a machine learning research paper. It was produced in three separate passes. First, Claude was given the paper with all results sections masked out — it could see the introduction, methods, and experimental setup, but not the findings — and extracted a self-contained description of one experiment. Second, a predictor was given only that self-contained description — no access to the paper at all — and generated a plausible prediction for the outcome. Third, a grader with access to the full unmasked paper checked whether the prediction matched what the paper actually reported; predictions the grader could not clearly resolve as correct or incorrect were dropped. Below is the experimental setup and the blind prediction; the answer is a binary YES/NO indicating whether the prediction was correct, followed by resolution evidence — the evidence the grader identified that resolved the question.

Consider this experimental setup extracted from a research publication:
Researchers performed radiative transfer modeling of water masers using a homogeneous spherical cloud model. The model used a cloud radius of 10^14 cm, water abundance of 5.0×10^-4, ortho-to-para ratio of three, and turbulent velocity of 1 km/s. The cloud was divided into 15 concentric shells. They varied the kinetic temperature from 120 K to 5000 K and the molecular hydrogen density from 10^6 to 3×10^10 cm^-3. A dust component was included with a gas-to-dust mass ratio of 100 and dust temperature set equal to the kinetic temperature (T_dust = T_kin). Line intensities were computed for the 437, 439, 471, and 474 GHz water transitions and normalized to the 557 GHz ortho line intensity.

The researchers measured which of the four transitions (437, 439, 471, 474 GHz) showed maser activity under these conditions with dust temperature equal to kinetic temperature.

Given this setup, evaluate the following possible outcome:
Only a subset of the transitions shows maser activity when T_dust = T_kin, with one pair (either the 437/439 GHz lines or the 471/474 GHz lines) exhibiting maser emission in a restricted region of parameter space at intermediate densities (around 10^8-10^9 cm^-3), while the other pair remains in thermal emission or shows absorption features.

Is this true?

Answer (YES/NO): NO